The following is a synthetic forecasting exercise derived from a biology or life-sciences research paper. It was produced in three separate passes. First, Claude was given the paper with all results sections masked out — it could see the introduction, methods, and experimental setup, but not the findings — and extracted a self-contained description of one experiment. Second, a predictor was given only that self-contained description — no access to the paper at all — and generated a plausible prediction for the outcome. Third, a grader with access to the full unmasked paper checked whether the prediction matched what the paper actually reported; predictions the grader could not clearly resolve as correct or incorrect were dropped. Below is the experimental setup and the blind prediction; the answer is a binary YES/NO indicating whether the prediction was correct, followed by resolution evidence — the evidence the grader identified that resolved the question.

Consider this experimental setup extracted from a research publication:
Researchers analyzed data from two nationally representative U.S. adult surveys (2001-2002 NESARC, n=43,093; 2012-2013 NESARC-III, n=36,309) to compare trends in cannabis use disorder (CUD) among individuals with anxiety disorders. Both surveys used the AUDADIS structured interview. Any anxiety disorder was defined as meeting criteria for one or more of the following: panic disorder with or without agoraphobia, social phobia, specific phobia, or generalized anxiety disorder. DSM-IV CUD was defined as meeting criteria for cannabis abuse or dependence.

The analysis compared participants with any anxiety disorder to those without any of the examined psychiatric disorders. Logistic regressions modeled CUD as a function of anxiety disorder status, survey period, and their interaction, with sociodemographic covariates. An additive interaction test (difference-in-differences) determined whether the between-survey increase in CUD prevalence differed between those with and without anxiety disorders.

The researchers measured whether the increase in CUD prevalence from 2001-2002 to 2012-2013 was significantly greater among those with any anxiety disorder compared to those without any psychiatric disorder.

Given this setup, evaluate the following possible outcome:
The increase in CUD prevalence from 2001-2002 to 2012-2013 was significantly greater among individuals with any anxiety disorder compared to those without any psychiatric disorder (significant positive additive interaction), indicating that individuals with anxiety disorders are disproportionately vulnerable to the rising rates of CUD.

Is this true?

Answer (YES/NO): YES